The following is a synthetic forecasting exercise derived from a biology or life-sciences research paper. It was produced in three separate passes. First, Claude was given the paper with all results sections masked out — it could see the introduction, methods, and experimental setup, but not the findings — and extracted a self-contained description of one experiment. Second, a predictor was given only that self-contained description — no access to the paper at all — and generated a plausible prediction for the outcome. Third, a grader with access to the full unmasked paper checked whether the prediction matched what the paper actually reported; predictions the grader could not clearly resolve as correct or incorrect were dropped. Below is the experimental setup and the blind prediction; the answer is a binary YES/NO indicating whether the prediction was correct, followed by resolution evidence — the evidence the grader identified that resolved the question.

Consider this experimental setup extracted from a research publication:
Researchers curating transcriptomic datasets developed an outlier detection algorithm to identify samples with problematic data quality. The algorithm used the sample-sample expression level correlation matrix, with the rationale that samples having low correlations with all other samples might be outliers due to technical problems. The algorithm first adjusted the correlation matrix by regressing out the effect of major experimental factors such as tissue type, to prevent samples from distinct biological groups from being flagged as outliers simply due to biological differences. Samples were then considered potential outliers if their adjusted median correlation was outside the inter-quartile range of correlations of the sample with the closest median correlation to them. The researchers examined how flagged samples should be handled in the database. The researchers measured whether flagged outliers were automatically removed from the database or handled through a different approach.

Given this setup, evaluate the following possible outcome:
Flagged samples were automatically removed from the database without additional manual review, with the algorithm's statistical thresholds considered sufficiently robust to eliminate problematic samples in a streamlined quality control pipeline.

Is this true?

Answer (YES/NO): NO